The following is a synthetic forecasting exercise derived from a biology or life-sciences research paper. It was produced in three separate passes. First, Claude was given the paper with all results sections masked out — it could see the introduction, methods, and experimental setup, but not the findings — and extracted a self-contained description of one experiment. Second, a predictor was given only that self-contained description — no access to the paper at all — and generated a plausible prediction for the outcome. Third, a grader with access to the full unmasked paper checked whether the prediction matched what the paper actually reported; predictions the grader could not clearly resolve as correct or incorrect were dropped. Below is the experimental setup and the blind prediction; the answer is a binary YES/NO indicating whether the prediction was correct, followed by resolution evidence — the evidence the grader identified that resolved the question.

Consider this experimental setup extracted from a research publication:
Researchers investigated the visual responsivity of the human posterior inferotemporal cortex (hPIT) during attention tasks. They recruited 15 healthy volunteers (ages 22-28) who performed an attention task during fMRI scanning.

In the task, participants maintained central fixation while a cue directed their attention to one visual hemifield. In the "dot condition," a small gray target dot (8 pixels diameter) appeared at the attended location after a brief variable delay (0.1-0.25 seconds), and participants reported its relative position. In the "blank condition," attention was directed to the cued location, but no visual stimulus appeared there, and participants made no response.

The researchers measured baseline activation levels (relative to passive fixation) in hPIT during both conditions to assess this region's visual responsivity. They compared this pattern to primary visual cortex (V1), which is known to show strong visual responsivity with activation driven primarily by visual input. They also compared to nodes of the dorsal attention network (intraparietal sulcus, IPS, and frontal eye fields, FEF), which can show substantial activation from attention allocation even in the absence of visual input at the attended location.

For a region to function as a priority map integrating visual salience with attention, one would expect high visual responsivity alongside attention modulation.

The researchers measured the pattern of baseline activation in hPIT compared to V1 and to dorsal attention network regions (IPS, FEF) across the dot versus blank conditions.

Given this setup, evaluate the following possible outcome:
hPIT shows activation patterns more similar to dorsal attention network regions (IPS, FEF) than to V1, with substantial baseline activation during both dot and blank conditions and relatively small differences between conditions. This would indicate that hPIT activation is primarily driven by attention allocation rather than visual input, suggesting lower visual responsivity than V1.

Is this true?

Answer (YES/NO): NO